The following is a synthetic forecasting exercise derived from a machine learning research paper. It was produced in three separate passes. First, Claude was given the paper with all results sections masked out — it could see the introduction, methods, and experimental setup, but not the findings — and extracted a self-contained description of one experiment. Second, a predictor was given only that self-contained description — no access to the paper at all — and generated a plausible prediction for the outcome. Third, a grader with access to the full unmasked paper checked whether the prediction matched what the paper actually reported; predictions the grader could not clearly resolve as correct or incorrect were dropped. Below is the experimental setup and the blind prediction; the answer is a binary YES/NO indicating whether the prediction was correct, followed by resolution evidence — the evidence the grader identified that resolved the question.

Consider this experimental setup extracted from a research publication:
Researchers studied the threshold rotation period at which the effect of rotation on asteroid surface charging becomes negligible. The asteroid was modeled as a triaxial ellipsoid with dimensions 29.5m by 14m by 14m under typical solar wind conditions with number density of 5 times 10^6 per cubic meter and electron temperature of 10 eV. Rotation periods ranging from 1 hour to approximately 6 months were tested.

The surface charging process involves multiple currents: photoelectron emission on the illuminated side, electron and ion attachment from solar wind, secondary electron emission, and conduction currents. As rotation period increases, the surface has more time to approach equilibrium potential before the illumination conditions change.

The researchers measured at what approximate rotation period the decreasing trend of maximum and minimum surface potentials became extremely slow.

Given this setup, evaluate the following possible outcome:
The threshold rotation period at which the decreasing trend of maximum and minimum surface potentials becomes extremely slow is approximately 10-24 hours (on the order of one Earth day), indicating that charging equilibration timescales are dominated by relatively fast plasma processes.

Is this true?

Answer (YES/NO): NO